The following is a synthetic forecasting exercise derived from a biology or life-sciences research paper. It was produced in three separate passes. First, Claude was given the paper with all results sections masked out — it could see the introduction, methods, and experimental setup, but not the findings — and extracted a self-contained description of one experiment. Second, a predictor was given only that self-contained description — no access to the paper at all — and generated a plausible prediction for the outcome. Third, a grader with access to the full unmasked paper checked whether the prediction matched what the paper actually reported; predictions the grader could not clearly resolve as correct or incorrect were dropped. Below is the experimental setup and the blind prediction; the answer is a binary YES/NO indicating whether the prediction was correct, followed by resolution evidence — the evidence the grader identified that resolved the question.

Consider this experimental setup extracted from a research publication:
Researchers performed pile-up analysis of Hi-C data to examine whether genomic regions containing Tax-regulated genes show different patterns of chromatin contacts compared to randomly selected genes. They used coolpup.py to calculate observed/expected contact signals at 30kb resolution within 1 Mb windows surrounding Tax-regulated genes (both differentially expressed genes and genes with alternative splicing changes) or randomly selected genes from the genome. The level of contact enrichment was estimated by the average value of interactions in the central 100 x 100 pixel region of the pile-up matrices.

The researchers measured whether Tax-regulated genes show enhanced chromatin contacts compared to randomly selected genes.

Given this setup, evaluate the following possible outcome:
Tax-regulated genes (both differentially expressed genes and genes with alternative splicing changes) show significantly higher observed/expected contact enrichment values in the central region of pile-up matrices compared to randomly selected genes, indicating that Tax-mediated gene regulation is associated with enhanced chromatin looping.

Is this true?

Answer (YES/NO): YES